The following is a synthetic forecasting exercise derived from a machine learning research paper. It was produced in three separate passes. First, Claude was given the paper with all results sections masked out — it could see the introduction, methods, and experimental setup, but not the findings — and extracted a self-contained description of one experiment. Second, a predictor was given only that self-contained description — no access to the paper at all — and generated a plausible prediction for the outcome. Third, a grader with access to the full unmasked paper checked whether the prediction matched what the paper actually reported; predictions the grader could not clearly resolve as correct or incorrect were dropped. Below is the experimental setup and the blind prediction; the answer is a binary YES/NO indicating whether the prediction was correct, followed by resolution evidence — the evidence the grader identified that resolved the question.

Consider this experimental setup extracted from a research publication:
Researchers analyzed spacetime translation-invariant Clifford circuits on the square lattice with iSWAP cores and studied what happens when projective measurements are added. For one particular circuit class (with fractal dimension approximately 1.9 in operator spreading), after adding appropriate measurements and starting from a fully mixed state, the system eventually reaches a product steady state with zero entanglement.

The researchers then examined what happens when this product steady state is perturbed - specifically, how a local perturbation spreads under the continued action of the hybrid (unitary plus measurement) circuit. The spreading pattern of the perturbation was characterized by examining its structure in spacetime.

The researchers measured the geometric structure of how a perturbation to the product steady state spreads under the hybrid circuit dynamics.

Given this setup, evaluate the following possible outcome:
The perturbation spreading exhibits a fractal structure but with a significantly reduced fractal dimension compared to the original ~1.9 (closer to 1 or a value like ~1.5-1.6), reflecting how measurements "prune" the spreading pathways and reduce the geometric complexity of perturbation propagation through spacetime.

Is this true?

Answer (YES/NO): YES